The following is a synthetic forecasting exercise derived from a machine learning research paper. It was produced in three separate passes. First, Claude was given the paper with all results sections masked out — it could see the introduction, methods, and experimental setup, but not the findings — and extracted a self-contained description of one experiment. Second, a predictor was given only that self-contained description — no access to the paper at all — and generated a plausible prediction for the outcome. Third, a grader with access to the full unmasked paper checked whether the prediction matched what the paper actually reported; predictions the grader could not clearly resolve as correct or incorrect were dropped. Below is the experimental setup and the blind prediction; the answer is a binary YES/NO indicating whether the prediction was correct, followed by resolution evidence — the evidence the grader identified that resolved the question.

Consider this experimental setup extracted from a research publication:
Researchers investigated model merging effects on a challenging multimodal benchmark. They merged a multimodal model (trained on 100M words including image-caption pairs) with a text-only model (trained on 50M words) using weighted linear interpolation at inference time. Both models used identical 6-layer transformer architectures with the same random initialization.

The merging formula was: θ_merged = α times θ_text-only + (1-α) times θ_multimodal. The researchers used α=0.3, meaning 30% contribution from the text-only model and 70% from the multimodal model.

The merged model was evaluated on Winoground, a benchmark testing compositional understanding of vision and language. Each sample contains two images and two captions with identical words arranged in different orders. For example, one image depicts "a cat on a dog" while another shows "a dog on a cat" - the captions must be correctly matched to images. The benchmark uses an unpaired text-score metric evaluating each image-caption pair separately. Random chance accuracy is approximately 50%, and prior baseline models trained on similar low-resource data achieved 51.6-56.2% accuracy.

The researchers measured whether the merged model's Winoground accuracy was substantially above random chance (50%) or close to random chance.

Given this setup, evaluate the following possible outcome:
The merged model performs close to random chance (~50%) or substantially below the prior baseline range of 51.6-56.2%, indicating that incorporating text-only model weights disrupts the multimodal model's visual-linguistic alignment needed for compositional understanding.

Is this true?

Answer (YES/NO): NO